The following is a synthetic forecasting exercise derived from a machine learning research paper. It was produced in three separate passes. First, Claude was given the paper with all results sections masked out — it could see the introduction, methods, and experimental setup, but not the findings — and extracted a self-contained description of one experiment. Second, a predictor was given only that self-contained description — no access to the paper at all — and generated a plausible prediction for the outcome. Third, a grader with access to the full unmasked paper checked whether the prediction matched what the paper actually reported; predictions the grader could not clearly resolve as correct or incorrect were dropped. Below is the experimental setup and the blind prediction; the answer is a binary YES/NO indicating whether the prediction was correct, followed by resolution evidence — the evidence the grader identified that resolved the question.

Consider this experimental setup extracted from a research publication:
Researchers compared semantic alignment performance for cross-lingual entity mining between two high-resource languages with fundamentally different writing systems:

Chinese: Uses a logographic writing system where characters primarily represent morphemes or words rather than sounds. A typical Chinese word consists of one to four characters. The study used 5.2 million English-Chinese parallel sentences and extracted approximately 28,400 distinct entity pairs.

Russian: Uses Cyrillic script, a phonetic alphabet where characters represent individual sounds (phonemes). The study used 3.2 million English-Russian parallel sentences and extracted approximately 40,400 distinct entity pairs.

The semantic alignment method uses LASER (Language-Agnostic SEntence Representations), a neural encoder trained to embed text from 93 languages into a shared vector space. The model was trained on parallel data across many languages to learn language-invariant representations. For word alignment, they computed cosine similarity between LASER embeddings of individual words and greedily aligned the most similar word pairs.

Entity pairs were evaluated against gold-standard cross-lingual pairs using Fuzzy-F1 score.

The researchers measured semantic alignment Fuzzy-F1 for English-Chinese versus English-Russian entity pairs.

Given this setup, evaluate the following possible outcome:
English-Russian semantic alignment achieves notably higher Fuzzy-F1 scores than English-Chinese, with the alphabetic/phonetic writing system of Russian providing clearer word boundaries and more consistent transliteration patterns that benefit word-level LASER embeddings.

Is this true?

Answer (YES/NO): NO